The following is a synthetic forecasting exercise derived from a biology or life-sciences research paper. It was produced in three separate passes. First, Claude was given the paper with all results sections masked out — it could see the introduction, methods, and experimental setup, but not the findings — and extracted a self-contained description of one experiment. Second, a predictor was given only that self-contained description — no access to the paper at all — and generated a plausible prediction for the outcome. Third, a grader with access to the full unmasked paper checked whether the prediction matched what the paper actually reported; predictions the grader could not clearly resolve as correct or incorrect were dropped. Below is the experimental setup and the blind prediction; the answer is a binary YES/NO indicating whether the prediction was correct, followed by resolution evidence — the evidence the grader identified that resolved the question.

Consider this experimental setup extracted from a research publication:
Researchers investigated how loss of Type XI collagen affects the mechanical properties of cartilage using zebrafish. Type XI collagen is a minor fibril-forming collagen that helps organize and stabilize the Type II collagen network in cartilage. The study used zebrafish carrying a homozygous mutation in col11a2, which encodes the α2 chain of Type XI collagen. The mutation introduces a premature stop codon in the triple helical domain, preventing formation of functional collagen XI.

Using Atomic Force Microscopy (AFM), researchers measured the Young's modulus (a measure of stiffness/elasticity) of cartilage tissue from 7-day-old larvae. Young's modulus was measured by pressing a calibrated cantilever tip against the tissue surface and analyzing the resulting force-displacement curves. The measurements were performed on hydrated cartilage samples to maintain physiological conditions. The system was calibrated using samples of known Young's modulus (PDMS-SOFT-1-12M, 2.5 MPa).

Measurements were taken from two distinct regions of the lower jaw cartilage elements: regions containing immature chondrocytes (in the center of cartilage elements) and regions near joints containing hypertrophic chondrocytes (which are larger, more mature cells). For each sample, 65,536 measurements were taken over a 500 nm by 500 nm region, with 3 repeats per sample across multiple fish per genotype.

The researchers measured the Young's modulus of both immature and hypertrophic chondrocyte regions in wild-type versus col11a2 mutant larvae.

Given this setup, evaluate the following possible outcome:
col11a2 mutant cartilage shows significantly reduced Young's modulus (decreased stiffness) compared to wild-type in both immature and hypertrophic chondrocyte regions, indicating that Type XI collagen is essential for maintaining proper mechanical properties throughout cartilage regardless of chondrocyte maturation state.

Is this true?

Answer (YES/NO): NO